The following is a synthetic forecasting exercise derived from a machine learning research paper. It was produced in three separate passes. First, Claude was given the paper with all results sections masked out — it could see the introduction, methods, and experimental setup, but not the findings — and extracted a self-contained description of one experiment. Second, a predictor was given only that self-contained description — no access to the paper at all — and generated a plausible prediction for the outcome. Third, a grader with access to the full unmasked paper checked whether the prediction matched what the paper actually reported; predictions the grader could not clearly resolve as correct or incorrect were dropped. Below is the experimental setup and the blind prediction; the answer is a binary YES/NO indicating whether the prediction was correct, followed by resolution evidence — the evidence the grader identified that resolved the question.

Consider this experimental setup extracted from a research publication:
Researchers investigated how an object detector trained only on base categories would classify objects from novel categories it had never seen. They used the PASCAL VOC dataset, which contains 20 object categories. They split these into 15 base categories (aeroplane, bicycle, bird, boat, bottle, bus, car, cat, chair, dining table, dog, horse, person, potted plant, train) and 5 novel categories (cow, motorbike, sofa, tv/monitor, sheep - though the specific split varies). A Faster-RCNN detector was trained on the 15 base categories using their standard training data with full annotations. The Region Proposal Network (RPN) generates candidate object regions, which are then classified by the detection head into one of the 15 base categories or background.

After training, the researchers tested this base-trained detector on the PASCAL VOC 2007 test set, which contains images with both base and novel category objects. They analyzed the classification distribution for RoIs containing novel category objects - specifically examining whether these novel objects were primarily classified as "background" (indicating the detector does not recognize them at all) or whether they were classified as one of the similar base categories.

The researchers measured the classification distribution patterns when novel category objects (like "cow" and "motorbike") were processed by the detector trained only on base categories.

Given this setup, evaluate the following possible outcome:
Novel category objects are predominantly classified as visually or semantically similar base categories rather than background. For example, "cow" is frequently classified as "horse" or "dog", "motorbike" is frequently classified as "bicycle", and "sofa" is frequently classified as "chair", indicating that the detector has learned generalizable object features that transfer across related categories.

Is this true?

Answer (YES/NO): YES